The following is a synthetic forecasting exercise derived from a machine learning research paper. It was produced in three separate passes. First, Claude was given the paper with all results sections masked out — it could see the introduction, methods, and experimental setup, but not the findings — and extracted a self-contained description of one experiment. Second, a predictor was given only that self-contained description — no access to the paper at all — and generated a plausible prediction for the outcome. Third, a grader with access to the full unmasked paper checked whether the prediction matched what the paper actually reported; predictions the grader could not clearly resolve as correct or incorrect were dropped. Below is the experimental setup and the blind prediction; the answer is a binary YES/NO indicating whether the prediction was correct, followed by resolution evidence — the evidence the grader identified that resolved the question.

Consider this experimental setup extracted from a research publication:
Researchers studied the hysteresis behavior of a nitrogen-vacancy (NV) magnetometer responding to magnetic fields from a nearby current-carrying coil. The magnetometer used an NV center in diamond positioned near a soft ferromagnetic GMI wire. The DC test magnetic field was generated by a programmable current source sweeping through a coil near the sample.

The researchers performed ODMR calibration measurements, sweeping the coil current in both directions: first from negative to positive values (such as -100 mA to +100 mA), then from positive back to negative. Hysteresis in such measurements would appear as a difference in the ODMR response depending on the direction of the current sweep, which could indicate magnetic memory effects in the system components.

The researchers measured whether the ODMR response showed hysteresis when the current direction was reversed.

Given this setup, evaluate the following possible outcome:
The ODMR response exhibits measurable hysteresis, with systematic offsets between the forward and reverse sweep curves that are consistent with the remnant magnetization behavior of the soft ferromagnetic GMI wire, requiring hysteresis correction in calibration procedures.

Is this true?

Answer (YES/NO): NO